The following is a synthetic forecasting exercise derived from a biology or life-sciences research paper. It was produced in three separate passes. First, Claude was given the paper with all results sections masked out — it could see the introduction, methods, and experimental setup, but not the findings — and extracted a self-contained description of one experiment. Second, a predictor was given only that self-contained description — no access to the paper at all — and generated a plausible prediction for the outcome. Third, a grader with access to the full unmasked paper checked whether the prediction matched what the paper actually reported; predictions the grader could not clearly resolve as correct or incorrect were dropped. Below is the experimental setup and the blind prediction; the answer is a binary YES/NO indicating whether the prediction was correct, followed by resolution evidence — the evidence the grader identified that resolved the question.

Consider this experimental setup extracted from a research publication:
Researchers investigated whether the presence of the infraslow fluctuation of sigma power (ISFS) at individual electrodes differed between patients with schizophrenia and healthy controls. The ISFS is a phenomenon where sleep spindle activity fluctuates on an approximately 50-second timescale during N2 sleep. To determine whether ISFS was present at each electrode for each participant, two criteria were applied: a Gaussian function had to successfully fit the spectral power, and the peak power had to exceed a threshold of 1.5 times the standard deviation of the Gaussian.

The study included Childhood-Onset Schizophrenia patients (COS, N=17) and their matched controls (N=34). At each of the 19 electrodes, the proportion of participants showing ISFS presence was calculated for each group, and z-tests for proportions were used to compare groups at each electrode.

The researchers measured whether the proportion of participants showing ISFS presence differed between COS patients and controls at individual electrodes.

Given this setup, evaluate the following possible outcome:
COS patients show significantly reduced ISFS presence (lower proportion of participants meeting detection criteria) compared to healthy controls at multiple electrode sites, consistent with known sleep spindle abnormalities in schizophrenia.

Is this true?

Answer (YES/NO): YES